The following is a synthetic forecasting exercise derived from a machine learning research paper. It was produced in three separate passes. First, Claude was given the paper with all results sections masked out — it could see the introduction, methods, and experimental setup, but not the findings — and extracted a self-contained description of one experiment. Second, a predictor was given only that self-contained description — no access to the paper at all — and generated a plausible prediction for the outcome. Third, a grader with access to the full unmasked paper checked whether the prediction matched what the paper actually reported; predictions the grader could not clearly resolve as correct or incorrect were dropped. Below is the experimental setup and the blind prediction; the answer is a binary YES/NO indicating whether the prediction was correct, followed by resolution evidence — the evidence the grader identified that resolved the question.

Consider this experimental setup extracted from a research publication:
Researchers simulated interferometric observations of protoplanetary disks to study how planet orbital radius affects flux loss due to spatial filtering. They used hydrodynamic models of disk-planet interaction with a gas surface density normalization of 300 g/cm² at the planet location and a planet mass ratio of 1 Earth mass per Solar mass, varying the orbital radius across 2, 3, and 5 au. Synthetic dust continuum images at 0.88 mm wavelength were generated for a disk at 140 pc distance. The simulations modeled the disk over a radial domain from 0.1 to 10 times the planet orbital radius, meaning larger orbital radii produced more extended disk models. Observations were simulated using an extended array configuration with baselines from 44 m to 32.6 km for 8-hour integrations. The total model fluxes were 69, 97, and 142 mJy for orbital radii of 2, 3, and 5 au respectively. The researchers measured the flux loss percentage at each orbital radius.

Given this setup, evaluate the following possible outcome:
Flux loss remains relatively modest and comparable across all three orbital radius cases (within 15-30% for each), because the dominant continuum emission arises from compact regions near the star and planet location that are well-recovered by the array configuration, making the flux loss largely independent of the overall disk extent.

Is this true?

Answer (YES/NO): NO